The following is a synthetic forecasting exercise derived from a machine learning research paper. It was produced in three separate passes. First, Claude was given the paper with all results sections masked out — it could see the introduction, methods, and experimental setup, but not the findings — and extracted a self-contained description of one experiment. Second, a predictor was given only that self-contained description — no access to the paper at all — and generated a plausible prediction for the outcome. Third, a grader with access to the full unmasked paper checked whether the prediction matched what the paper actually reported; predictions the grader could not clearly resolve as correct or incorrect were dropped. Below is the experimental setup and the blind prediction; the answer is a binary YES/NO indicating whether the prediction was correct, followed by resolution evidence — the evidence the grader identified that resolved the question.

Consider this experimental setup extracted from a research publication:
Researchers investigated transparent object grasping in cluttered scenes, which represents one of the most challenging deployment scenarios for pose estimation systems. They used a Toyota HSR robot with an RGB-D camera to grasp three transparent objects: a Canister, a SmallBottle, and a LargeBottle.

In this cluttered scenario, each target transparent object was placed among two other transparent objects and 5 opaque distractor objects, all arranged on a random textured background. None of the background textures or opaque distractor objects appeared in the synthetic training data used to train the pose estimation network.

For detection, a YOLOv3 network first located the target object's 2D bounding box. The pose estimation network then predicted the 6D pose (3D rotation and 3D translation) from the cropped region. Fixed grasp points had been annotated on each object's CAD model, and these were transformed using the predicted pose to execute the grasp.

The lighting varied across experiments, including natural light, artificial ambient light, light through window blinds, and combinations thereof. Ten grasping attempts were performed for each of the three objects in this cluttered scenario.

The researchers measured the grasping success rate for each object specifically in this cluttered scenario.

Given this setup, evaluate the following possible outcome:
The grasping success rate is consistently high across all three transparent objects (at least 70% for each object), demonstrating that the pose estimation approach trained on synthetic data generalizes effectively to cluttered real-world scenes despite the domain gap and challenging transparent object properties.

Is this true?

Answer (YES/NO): NO